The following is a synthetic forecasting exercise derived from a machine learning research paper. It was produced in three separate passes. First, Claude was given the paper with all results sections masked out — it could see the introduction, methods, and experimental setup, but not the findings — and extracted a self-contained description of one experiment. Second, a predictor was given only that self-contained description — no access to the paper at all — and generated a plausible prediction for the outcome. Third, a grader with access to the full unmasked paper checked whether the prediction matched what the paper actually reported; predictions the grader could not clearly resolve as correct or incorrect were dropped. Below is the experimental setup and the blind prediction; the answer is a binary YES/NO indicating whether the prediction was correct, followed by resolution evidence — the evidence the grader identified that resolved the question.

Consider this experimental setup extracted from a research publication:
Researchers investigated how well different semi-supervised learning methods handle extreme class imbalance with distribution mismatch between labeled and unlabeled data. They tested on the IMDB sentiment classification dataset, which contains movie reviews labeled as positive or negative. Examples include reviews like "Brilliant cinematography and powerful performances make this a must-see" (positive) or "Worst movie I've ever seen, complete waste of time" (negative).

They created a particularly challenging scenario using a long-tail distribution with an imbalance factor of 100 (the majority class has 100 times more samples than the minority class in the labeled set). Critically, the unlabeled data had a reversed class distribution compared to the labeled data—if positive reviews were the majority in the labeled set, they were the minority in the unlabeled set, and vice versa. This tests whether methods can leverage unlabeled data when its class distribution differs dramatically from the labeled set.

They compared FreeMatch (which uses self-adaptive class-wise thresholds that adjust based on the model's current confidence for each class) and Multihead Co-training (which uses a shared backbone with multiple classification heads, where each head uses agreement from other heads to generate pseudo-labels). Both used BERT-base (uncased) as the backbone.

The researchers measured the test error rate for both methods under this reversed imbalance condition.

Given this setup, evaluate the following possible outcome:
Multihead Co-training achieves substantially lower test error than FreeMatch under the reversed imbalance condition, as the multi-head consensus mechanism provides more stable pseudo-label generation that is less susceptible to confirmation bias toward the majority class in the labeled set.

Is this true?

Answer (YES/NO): NO